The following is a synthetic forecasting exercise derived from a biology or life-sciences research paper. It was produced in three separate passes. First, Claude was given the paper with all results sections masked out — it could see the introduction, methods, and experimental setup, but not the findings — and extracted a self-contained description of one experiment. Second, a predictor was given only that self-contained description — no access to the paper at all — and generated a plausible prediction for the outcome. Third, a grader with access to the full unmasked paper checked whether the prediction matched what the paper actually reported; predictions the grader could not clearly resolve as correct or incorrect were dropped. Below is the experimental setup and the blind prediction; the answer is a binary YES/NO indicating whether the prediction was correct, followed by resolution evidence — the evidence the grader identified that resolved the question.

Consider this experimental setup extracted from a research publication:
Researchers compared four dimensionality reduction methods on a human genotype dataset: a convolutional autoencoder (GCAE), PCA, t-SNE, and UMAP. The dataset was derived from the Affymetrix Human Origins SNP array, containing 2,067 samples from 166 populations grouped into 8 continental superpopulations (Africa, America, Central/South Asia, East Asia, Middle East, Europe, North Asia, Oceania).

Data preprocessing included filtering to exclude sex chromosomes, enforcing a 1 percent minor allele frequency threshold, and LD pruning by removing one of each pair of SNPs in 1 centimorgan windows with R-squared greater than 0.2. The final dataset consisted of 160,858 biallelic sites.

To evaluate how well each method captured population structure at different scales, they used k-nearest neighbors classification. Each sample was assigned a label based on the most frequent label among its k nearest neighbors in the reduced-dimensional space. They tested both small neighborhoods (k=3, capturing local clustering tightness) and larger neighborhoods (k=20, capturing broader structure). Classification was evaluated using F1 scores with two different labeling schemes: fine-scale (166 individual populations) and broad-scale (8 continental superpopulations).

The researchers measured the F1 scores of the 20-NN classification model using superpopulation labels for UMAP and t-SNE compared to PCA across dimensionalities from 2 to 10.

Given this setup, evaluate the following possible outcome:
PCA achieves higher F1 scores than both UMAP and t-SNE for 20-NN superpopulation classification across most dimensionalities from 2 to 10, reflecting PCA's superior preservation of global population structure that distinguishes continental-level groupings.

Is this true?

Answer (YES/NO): YES